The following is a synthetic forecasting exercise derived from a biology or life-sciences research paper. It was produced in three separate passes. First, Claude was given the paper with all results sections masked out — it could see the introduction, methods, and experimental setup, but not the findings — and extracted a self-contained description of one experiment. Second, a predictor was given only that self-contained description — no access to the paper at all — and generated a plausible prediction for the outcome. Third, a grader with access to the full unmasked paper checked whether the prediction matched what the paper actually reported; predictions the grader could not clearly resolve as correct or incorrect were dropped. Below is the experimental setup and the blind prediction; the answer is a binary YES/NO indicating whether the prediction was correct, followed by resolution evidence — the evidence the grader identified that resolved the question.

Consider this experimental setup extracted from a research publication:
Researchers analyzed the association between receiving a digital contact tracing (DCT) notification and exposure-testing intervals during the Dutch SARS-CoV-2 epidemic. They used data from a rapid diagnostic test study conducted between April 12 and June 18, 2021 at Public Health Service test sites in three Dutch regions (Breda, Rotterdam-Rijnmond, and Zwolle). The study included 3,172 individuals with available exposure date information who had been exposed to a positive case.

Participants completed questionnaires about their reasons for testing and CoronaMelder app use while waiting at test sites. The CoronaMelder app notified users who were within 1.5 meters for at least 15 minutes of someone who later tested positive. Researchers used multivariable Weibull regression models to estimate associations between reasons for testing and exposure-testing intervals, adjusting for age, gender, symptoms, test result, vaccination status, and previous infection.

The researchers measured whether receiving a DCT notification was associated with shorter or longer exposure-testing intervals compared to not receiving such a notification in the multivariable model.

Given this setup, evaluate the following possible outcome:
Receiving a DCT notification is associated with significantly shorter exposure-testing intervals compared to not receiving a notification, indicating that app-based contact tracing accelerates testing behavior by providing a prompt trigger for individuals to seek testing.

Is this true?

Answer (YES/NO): NO